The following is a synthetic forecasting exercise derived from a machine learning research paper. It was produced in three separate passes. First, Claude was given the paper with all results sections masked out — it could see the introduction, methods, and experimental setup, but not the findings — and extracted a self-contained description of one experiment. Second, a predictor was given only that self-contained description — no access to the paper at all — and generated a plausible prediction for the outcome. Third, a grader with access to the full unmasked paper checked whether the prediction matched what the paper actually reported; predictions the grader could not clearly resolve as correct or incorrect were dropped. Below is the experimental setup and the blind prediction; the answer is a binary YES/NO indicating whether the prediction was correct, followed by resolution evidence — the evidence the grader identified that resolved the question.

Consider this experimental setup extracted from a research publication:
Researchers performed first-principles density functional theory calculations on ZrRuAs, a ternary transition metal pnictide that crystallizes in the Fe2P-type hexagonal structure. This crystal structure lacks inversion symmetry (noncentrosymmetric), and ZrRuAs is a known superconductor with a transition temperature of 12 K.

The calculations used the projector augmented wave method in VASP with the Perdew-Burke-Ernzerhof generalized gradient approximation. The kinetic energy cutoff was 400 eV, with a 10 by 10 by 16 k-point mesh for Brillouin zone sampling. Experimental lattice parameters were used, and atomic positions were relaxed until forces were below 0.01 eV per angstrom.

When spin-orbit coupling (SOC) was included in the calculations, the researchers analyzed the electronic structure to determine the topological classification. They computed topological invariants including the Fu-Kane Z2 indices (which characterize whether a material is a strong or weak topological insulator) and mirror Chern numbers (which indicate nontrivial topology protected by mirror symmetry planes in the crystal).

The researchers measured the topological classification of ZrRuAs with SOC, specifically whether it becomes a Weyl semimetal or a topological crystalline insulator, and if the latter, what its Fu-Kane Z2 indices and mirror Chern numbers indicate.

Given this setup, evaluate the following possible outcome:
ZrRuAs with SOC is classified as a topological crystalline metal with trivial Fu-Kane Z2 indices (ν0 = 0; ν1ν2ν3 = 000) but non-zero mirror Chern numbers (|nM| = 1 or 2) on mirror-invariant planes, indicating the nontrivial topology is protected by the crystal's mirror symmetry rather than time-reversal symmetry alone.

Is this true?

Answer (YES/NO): NO